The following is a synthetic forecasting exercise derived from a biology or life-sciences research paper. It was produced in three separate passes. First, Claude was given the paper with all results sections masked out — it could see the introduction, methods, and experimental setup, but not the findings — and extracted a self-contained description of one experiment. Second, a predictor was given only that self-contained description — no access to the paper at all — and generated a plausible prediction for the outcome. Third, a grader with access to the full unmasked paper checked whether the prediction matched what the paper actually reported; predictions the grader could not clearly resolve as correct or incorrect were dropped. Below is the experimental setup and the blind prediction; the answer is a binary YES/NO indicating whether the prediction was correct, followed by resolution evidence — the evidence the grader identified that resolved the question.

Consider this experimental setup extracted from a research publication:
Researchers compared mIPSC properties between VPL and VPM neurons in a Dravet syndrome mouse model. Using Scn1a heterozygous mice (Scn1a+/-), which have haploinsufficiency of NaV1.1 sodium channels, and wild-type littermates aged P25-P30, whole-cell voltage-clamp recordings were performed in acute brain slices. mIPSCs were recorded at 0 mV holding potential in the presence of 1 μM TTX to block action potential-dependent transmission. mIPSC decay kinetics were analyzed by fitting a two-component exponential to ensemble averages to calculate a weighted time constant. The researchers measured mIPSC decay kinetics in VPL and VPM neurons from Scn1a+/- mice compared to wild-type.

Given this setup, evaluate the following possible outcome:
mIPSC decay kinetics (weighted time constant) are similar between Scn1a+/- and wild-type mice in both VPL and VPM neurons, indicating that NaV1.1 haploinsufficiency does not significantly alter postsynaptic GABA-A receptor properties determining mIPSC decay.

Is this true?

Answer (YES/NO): NO